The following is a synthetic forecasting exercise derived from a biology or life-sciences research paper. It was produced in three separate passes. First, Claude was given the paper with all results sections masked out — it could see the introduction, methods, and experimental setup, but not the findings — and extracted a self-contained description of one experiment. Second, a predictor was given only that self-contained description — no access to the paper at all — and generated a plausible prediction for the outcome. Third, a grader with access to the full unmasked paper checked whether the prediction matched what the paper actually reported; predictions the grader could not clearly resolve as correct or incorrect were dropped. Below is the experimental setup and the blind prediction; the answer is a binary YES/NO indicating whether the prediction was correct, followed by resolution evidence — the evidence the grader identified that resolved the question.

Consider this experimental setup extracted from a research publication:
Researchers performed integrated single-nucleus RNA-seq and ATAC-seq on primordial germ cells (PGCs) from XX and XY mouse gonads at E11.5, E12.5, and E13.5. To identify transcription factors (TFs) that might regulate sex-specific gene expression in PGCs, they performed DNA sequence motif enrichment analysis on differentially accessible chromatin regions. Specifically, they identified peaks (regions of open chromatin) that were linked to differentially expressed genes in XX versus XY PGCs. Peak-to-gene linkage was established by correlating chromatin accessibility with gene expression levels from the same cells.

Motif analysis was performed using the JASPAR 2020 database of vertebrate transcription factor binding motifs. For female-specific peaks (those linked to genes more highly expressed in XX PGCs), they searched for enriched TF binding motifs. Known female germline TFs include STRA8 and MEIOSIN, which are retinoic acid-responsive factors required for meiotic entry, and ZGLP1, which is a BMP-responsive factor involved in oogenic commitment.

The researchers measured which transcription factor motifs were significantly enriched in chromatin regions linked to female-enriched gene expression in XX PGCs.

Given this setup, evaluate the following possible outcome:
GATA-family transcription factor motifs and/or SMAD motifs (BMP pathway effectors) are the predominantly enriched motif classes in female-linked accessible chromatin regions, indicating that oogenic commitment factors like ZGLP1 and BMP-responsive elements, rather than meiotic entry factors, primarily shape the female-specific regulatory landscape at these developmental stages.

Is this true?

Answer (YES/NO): NO